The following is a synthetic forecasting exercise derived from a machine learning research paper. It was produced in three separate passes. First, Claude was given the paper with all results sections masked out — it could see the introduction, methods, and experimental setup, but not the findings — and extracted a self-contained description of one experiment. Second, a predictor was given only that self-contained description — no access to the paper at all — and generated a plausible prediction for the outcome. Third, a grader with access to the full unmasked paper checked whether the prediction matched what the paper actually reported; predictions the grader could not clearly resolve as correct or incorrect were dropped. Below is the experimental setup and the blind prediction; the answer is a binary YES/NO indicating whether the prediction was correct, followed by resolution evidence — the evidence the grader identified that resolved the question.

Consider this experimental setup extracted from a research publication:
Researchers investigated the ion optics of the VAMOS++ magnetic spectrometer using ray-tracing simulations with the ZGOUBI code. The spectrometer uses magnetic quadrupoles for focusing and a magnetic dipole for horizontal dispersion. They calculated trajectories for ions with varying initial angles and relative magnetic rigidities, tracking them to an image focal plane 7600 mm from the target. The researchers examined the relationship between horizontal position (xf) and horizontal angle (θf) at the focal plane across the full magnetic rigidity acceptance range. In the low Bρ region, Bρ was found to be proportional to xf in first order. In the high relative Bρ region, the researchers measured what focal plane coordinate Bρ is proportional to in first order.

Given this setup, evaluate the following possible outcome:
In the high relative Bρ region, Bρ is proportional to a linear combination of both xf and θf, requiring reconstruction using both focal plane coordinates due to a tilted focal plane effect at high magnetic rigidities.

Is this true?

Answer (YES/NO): NO